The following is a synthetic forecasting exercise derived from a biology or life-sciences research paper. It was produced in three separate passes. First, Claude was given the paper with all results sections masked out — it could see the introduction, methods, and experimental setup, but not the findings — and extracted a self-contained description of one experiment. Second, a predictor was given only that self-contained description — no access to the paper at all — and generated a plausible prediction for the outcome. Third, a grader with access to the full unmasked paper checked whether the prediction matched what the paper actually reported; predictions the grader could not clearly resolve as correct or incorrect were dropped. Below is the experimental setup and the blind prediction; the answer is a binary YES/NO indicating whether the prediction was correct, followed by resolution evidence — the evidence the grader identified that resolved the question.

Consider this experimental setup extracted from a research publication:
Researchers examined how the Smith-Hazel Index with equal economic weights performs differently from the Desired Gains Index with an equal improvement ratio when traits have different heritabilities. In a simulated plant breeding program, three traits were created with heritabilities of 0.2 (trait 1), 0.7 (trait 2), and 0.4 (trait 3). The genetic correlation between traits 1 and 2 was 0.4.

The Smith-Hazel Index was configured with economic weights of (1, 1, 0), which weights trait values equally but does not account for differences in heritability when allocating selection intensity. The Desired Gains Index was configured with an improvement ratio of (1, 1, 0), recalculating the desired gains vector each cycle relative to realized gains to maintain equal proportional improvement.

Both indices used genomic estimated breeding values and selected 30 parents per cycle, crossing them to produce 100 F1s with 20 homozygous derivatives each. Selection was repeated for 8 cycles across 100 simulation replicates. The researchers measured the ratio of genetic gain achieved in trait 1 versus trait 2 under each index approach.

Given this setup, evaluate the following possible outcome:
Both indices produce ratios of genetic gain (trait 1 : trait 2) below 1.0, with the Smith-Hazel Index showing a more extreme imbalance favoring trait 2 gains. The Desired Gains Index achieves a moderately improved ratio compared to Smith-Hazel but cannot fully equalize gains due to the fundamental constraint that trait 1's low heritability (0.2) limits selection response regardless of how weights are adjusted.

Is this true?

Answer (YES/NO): NO